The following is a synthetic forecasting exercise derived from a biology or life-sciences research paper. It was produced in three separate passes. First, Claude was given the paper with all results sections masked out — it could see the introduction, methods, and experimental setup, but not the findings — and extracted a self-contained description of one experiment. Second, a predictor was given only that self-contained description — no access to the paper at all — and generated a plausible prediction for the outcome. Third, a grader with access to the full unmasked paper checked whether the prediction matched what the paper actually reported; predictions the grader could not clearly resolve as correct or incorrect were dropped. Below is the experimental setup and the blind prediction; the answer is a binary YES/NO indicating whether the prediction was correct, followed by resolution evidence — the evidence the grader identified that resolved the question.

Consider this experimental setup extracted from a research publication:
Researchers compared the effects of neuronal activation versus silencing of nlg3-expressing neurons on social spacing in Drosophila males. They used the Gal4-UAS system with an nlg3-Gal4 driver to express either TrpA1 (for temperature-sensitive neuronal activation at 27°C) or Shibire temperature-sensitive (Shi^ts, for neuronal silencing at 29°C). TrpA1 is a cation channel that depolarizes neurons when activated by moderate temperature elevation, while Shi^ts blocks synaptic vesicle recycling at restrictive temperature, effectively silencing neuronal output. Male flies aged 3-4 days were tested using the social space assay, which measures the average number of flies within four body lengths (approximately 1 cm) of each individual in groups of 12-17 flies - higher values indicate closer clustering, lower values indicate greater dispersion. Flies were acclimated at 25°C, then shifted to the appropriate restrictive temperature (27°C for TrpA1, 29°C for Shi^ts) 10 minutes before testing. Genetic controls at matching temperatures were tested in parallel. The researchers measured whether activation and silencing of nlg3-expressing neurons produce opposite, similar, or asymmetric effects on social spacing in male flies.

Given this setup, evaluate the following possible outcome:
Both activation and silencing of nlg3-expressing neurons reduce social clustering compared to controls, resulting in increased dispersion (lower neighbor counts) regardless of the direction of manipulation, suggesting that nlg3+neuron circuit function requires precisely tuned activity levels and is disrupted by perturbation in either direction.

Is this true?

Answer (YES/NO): NO